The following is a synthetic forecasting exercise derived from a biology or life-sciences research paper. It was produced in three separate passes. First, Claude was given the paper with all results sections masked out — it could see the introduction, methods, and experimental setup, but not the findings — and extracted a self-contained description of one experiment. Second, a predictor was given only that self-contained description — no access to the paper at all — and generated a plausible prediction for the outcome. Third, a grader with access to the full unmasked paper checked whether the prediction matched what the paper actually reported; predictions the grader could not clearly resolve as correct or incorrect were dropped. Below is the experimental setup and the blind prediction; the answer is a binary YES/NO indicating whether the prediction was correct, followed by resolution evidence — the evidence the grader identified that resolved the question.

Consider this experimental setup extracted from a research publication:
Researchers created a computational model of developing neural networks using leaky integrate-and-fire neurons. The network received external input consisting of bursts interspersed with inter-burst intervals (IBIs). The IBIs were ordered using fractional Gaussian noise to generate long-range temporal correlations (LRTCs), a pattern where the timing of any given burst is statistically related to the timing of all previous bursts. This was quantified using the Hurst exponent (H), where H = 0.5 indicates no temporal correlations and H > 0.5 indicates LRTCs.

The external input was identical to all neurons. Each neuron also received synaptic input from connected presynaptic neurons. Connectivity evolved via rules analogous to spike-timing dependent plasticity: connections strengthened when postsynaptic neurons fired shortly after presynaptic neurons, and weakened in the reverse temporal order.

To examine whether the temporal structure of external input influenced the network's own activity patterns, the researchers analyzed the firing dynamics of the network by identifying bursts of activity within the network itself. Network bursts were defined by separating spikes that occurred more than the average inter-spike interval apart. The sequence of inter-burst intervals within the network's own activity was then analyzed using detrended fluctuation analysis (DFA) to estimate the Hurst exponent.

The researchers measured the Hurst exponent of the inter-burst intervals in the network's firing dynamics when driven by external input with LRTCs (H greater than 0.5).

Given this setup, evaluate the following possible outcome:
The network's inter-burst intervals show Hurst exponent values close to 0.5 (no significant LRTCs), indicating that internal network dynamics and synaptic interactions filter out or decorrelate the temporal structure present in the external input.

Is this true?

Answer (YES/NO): NO